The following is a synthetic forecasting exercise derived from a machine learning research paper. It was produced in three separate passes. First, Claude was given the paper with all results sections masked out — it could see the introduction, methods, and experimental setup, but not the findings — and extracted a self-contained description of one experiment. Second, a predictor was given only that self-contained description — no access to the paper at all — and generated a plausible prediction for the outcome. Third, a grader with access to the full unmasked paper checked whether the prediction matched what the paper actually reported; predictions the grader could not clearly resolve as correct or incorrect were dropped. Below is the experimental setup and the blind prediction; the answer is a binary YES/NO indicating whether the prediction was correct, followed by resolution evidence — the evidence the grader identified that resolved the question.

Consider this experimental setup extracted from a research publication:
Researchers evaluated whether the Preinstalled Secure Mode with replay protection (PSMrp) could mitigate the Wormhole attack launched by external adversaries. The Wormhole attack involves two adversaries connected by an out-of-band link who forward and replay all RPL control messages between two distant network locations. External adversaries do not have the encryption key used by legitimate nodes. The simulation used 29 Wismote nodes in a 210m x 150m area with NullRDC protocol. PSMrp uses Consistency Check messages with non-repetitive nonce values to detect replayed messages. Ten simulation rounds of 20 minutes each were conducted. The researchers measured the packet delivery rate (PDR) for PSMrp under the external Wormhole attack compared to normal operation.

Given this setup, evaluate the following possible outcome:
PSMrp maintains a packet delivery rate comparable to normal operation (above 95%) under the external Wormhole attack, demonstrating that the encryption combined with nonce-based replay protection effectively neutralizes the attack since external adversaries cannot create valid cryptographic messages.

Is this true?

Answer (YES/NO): NO